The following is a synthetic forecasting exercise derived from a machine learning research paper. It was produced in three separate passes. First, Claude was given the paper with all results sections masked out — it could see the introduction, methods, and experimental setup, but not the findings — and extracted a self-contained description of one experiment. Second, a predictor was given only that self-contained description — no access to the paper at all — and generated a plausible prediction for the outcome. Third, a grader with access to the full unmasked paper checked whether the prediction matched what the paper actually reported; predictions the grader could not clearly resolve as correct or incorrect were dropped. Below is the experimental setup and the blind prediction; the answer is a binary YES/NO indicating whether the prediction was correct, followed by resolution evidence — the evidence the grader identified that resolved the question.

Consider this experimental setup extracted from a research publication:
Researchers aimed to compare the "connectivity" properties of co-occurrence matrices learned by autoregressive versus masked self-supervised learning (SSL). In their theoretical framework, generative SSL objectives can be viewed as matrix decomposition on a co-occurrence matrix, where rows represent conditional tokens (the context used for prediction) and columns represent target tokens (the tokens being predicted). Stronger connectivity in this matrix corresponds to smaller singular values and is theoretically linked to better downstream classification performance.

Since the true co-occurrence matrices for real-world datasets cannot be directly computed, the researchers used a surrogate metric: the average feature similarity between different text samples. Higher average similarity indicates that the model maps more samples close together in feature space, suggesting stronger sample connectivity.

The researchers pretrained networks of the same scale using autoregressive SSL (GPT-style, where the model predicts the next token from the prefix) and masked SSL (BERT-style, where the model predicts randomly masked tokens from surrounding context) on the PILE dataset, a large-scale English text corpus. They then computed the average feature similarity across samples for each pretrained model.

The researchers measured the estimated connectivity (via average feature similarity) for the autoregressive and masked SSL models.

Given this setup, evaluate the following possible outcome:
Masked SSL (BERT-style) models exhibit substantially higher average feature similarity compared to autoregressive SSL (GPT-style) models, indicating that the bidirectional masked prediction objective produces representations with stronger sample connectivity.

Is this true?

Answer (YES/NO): YES